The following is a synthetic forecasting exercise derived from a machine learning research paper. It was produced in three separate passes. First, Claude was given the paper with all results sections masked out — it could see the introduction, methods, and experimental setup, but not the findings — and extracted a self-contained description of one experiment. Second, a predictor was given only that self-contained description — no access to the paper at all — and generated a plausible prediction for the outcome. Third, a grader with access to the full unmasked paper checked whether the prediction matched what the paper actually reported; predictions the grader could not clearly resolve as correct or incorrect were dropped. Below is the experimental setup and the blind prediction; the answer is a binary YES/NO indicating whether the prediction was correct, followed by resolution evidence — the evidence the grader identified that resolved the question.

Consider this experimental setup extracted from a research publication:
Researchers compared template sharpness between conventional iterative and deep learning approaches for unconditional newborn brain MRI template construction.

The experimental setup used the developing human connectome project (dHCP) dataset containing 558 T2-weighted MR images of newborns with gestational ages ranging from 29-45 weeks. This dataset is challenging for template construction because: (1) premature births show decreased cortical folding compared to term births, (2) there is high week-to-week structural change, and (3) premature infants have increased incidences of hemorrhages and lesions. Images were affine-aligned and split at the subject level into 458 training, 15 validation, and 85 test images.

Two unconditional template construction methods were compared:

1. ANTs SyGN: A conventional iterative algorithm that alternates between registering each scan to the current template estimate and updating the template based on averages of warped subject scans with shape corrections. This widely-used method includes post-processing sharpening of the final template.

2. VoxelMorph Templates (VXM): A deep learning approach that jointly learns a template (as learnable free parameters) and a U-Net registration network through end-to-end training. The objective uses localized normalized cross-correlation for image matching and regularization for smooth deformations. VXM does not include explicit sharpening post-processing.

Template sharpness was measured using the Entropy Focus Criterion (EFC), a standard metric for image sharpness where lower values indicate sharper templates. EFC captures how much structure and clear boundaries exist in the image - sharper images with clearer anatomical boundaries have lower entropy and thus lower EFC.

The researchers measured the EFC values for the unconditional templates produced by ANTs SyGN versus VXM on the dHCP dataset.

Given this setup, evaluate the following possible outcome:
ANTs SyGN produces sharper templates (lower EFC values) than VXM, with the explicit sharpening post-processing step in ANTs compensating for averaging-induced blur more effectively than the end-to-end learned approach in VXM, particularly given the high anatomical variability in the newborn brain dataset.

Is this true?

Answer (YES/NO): YES